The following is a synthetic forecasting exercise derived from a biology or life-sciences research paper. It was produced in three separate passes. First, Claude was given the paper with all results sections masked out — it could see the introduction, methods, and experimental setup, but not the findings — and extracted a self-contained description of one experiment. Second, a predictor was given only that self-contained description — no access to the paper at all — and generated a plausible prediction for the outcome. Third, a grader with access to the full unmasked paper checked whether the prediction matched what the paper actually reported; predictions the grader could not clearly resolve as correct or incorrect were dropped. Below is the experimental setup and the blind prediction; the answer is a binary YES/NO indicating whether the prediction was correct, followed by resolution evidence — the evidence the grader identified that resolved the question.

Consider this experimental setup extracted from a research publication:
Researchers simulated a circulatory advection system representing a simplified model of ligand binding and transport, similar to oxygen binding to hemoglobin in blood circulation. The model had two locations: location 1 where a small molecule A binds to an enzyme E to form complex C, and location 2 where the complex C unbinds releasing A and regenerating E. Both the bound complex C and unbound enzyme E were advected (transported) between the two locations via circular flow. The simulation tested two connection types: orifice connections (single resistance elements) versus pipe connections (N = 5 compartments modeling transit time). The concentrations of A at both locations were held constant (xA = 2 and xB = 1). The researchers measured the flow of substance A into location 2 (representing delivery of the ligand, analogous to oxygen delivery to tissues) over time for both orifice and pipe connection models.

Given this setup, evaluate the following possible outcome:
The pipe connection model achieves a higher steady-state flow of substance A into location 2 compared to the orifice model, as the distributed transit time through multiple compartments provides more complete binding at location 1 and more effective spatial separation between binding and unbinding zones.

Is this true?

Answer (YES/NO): NO